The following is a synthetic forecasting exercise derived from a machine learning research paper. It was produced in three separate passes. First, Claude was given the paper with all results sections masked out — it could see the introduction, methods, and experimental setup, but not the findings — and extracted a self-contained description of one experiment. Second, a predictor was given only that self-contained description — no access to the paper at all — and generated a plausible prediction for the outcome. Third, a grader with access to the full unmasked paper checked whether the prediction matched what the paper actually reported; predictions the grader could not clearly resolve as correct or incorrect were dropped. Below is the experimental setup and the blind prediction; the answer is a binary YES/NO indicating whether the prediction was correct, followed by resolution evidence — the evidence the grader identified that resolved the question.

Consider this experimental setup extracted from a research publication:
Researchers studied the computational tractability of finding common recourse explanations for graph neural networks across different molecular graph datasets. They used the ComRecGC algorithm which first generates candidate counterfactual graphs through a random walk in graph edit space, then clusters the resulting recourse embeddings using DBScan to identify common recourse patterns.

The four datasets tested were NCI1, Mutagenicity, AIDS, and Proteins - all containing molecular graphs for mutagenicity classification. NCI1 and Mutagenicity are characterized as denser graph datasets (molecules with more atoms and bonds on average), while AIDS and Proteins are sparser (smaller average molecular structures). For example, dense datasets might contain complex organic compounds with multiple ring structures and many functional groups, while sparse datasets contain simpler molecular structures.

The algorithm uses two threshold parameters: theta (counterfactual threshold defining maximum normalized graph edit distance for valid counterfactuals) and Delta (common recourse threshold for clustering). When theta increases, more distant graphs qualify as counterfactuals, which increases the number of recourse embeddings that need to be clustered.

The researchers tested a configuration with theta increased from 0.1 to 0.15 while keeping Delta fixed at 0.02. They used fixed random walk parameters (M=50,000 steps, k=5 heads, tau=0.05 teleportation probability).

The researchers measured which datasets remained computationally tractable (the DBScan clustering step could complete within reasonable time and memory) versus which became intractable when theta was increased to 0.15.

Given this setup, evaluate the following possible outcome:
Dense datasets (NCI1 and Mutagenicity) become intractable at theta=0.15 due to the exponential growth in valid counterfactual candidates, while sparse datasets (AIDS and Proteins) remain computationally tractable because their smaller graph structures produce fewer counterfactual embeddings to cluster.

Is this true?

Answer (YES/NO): YES